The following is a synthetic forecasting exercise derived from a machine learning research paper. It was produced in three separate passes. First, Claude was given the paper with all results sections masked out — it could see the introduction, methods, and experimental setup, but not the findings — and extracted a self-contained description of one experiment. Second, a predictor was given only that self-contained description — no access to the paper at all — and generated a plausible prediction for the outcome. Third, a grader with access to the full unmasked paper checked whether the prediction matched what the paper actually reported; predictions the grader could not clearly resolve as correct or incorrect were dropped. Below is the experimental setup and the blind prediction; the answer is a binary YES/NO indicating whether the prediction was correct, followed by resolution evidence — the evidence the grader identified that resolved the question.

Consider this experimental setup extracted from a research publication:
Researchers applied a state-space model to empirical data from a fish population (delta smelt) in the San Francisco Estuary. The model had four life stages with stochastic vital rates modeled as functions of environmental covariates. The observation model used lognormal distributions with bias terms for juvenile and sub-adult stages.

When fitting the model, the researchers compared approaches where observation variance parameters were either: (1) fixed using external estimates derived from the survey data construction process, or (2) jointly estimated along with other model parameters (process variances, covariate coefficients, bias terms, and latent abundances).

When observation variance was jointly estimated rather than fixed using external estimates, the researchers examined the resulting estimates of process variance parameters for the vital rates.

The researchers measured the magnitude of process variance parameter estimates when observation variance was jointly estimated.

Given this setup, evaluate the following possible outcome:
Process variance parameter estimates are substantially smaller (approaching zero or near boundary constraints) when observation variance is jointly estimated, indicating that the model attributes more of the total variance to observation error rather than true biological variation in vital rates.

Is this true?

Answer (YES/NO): YES